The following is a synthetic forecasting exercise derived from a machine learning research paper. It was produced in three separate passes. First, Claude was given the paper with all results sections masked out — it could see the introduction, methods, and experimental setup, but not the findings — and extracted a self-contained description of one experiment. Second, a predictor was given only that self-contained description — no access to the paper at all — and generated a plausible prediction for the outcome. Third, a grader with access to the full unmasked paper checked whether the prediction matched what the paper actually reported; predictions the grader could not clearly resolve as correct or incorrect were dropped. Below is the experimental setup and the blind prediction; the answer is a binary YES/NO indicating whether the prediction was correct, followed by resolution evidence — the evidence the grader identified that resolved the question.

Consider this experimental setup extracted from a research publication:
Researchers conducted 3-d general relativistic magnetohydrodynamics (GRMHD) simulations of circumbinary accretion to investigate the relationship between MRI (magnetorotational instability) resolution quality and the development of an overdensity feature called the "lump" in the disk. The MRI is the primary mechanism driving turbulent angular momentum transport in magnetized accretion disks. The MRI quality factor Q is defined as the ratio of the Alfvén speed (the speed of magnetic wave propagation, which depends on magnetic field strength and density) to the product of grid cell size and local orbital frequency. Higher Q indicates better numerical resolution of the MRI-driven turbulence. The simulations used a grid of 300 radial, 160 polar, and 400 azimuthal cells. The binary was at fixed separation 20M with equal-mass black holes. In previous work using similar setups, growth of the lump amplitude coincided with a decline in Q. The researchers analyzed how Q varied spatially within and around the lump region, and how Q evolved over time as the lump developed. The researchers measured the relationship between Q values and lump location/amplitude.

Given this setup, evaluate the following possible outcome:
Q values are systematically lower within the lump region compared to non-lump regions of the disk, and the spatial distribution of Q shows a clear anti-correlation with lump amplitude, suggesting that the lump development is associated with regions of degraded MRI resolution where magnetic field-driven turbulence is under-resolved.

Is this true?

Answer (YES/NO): NO